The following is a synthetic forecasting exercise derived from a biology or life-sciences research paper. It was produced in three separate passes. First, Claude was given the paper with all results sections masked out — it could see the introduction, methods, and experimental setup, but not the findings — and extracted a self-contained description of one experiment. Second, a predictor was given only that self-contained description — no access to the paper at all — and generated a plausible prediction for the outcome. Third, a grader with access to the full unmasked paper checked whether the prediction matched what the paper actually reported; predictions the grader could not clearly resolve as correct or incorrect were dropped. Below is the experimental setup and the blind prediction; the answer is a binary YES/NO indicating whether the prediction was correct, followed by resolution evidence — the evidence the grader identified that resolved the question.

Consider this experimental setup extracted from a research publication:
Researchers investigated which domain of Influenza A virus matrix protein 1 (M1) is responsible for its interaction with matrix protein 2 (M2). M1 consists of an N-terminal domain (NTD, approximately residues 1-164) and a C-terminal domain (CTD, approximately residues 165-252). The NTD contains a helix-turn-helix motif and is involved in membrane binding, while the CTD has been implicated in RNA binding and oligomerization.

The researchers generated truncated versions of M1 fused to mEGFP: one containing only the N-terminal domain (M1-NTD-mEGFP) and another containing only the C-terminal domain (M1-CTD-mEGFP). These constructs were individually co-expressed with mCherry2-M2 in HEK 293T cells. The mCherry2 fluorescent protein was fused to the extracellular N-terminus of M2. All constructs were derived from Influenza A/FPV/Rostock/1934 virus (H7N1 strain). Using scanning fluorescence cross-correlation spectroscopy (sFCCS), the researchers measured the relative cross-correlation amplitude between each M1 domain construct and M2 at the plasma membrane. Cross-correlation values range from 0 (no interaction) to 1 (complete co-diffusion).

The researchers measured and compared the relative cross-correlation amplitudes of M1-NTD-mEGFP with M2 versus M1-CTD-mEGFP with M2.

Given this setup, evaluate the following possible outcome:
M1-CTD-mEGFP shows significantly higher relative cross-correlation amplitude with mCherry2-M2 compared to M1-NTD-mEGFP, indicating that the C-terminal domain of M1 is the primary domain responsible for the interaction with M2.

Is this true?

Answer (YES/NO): NO